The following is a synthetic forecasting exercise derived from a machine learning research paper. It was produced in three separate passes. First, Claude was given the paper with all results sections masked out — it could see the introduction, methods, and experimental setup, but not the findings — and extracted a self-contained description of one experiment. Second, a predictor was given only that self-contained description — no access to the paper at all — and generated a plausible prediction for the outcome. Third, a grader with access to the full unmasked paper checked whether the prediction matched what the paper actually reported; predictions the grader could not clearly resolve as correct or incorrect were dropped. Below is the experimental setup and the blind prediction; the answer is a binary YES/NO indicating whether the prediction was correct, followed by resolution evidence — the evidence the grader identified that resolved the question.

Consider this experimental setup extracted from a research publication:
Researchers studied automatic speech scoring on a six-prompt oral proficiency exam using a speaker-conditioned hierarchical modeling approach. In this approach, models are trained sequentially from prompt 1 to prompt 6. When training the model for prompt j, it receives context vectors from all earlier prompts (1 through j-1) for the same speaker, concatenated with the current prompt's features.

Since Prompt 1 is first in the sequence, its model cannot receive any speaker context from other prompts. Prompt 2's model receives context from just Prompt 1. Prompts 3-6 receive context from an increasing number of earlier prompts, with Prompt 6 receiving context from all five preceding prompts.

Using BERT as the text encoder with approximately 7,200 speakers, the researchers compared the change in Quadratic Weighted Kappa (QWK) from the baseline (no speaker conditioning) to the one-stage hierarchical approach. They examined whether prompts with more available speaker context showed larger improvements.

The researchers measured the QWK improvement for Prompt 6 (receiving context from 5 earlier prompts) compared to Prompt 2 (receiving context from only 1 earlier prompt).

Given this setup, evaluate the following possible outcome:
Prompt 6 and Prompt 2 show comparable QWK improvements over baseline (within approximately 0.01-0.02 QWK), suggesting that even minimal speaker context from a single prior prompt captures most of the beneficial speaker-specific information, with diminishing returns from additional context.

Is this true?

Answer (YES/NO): NO